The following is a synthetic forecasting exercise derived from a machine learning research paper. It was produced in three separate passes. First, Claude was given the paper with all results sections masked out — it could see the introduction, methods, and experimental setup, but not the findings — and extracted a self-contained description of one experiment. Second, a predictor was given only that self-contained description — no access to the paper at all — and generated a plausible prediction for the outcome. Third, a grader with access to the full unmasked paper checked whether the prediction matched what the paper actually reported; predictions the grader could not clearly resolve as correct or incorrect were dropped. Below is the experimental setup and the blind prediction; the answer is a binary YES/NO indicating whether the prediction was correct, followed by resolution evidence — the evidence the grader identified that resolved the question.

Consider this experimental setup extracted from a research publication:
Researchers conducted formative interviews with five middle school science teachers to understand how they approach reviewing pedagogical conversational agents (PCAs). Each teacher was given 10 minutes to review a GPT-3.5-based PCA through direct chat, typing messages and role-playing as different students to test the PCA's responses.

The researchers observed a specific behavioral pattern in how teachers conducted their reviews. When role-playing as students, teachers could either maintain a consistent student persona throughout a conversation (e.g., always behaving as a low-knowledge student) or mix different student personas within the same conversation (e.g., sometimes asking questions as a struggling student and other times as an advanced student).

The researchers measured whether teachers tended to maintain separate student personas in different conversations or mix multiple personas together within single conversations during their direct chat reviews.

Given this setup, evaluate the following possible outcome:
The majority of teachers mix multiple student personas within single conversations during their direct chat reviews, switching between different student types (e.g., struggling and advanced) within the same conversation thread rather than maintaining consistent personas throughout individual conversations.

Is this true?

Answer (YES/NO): YES